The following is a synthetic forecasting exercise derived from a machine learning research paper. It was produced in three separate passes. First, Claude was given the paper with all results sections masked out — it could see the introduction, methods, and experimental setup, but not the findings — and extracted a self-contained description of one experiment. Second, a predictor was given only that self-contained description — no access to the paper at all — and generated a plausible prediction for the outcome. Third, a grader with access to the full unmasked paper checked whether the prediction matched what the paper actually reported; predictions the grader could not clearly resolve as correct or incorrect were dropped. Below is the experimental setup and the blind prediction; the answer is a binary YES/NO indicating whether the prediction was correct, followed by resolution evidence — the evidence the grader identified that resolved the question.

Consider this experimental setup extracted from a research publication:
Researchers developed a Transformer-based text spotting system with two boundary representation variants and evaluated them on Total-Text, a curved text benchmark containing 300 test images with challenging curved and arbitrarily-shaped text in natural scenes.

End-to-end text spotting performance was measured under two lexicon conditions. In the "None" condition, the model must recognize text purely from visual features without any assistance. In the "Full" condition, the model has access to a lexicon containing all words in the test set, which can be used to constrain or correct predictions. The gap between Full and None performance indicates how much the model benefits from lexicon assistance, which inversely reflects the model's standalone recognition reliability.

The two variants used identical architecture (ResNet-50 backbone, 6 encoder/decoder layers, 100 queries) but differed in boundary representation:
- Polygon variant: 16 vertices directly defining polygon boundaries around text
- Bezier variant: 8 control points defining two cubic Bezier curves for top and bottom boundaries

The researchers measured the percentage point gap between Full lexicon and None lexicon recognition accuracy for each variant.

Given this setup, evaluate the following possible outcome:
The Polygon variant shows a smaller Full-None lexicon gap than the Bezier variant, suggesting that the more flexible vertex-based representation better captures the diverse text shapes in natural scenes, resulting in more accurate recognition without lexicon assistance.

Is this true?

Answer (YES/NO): YES